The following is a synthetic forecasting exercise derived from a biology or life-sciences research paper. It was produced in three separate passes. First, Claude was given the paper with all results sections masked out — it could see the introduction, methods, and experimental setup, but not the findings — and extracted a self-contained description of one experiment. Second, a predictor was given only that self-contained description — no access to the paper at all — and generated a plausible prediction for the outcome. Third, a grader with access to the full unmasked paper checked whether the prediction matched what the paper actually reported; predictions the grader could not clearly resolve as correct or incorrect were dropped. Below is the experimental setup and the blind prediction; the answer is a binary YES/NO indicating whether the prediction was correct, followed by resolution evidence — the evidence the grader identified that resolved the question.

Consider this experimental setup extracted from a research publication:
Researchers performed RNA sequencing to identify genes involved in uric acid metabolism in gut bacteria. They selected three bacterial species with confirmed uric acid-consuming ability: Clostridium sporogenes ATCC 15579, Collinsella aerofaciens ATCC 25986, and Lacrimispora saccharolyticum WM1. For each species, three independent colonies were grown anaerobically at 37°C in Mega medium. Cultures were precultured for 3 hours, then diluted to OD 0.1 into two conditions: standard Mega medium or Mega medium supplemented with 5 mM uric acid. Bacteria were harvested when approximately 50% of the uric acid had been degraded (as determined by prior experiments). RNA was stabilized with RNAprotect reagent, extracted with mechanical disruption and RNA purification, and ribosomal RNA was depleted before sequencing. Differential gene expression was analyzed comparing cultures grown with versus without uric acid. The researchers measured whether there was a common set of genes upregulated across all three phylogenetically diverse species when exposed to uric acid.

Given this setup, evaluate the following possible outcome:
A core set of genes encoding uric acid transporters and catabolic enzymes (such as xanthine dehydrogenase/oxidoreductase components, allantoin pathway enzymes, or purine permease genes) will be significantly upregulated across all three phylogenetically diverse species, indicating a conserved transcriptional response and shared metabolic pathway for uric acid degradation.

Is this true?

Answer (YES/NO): YES